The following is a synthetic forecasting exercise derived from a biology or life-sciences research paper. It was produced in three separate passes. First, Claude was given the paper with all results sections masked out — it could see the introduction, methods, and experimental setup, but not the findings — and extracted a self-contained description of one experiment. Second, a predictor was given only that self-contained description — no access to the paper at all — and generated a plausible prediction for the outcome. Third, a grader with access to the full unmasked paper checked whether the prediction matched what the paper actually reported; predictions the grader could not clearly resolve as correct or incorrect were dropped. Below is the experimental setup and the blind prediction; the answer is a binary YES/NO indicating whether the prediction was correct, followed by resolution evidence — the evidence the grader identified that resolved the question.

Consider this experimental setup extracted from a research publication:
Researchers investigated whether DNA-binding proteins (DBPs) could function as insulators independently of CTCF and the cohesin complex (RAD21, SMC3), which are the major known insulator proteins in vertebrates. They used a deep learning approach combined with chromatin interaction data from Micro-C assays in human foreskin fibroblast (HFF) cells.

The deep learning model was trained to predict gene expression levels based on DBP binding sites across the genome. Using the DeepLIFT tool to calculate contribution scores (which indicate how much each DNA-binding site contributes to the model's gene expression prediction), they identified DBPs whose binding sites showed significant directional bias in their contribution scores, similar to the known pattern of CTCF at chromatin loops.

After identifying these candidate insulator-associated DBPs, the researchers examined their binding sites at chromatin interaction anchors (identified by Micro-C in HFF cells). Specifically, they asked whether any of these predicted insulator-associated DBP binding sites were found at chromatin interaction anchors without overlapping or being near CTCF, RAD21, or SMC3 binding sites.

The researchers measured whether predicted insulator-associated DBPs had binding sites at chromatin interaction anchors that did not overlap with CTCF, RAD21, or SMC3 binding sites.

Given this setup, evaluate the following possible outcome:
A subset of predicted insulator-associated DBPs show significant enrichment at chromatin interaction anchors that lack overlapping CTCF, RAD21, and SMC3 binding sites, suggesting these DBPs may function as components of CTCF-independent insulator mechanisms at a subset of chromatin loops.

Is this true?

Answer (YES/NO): YES